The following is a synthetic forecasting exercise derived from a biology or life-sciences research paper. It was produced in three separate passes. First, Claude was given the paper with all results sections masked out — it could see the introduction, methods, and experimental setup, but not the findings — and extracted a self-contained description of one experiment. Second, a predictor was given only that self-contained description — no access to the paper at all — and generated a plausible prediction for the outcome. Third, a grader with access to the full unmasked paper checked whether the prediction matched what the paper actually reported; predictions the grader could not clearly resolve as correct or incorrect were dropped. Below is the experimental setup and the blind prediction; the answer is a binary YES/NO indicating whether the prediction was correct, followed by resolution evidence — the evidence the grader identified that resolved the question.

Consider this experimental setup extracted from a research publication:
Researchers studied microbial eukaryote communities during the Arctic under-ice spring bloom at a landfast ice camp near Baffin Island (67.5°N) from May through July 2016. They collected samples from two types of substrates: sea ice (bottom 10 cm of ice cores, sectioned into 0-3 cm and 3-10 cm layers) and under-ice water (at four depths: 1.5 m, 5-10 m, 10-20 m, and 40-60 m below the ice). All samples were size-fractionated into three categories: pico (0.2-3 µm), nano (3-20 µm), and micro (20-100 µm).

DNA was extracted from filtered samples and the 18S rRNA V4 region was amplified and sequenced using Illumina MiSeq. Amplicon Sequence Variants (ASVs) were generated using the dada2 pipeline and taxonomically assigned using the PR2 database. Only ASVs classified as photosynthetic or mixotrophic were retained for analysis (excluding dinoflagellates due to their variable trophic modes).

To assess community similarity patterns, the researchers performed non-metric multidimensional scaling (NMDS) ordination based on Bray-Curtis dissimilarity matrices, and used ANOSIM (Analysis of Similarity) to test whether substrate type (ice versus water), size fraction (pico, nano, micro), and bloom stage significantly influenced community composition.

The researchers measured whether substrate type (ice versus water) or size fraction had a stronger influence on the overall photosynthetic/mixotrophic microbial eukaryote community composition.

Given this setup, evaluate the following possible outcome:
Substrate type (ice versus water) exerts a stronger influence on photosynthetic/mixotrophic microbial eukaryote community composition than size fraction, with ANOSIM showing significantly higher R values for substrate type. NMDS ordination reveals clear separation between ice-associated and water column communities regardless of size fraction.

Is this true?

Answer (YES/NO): NO